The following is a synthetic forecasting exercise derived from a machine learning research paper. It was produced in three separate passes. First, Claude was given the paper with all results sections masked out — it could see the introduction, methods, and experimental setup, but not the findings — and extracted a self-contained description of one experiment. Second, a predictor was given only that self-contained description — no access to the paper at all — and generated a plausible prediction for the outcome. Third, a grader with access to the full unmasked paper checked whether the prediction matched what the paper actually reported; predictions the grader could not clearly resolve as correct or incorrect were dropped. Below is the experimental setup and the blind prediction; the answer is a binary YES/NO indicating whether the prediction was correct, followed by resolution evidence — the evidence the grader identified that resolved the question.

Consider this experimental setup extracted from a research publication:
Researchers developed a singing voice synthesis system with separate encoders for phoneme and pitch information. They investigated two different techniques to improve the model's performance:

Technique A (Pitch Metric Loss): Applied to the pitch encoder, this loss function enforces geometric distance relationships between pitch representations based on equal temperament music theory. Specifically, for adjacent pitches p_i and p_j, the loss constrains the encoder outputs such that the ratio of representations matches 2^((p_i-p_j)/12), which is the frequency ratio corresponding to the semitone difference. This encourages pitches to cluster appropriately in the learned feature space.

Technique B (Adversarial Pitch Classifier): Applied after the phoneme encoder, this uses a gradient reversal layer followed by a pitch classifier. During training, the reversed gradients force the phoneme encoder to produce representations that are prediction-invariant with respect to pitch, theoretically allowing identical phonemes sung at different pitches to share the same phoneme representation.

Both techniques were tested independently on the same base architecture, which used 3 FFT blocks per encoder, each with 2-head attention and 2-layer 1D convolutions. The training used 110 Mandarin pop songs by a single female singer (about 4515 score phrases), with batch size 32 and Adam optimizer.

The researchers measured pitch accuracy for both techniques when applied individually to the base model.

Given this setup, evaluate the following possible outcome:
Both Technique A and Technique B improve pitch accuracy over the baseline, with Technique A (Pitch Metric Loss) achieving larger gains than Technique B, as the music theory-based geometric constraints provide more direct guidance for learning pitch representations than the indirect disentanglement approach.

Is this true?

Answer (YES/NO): YES